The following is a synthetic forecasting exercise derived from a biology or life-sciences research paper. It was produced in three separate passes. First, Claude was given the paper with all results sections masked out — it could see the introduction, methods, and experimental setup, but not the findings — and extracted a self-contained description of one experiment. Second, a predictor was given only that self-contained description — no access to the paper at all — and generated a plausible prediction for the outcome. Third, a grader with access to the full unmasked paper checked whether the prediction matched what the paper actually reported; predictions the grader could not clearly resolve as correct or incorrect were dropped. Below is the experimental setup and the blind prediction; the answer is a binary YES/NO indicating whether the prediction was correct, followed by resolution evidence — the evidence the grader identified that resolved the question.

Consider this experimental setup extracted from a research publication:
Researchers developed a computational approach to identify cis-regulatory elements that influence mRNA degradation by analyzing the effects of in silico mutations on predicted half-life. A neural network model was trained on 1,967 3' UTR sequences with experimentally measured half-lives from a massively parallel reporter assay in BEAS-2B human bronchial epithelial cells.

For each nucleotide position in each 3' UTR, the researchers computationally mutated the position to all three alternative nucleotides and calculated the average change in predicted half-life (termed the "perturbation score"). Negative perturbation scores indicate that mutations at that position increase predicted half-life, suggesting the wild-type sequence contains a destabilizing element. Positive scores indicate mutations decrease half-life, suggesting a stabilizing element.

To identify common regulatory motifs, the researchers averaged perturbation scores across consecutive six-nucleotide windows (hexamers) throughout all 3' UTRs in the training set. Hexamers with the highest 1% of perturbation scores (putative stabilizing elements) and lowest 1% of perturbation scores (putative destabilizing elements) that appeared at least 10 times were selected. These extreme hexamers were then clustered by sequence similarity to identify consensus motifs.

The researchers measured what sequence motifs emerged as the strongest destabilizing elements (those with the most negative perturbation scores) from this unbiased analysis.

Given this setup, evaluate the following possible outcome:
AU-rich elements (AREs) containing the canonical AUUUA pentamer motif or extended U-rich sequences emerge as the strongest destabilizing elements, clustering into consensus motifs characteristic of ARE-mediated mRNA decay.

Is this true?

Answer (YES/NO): NO